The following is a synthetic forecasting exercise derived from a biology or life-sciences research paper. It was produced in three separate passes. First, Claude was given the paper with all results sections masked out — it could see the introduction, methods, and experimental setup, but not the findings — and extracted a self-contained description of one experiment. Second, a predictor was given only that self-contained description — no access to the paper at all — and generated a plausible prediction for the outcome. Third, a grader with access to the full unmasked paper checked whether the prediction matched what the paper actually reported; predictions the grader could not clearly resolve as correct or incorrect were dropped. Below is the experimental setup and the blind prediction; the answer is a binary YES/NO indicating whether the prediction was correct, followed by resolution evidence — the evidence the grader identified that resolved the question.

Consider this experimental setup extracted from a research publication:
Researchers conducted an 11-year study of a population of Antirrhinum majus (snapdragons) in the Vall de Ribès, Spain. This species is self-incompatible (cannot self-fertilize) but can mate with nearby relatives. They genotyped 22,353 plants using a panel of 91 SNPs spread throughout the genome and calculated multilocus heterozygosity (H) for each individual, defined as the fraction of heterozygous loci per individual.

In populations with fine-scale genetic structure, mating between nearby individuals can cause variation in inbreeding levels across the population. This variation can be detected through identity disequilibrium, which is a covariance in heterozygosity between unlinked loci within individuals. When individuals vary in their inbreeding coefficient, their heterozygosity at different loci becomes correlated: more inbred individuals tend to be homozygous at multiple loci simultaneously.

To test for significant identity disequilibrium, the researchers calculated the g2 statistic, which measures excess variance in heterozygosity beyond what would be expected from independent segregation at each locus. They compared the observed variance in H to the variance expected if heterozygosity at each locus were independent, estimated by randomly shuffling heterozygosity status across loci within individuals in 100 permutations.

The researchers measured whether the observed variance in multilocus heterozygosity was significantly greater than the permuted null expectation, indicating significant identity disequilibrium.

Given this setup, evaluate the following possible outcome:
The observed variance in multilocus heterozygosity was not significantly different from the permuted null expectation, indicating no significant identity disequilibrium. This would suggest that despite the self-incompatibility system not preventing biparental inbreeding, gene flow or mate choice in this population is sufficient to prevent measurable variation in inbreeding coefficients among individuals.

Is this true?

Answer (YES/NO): NO